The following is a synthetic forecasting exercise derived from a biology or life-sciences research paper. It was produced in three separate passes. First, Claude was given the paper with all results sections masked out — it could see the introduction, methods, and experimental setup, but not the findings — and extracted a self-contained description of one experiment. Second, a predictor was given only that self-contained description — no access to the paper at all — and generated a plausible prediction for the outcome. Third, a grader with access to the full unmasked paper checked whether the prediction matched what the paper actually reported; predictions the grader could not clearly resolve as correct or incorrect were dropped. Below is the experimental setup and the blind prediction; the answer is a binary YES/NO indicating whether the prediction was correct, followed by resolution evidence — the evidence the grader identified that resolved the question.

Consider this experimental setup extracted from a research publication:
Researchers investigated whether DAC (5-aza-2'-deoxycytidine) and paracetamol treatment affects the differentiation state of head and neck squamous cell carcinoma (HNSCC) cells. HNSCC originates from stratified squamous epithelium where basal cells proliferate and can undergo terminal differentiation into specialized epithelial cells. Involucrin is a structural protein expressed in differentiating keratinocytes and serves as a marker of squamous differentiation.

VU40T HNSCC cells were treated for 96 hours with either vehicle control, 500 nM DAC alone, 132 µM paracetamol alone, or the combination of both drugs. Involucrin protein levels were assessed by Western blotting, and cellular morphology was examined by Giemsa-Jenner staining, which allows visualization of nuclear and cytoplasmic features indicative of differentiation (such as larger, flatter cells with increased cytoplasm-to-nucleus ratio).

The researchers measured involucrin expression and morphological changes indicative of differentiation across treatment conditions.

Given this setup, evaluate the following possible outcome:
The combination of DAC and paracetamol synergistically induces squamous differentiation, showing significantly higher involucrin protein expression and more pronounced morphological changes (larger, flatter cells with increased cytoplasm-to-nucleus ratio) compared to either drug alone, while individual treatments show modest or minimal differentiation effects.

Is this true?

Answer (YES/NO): NO